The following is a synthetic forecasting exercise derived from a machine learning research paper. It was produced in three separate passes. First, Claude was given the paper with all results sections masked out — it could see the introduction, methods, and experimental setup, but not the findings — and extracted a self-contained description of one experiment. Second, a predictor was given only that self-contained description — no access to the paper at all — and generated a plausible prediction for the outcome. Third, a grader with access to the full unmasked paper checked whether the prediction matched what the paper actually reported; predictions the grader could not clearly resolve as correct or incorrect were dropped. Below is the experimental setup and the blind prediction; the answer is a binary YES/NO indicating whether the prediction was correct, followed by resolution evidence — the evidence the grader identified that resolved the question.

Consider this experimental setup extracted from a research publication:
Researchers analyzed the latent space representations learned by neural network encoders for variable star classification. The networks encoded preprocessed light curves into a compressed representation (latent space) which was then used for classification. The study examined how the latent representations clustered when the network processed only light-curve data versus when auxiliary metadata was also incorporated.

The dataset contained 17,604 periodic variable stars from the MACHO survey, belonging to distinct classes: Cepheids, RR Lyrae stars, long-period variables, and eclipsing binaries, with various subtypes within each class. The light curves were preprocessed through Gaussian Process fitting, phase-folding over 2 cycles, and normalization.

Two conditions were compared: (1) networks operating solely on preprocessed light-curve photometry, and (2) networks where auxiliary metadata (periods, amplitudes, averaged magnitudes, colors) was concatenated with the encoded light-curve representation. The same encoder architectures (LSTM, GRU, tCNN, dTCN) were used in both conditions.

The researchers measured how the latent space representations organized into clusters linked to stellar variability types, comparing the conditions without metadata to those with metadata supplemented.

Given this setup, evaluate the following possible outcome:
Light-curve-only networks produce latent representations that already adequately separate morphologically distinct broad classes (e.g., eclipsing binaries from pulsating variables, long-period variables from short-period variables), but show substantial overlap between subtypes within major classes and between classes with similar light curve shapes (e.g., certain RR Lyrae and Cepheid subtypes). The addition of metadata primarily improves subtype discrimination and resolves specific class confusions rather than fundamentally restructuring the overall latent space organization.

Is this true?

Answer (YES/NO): NO